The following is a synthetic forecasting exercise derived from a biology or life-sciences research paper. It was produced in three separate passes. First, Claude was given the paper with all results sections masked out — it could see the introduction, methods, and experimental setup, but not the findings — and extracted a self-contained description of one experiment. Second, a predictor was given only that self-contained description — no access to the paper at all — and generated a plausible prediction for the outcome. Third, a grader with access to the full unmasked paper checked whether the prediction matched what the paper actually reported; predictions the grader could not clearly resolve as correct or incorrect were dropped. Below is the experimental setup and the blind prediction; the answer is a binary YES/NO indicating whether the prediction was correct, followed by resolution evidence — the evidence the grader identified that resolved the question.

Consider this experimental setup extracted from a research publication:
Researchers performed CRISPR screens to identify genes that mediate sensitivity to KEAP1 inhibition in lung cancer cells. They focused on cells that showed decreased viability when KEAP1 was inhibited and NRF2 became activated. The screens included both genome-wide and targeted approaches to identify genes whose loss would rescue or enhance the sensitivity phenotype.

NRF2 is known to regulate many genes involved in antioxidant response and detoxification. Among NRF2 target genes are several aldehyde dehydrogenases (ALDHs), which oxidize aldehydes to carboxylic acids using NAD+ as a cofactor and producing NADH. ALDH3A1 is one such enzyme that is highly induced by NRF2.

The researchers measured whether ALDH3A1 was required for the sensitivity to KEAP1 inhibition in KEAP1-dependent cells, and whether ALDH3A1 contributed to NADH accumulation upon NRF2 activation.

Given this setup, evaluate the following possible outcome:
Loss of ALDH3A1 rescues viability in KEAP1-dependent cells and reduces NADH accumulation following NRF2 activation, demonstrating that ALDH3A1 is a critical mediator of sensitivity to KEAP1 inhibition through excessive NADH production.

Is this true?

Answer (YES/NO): YES